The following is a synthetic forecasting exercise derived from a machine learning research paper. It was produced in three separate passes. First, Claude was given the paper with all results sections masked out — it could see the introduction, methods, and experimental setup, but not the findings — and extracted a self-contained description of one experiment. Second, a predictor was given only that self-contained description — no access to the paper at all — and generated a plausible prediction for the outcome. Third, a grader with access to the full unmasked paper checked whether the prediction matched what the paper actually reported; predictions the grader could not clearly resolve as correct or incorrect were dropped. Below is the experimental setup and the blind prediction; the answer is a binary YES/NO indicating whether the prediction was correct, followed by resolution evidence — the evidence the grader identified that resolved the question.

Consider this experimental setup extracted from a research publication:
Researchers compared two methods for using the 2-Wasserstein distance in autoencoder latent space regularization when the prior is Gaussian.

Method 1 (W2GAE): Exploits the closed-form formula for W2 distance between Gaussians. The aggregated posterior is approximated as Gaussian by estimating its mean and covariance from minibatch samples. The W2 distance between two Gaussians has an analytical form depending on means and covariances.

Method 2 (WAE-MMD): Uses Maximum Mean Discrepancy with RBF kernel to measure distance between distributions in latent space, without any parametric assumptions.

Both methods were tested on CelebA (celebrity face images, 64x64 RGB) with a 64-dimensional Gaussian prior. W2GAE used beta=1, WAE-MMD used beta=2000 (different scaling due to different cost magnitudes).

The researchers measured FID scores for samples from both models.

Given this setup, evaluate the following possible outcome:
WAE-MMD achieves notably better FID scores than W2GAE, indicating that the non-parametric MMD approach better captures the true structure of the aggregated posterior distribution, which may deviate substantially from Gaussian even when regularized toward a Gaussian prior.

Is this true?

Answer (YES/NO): NO